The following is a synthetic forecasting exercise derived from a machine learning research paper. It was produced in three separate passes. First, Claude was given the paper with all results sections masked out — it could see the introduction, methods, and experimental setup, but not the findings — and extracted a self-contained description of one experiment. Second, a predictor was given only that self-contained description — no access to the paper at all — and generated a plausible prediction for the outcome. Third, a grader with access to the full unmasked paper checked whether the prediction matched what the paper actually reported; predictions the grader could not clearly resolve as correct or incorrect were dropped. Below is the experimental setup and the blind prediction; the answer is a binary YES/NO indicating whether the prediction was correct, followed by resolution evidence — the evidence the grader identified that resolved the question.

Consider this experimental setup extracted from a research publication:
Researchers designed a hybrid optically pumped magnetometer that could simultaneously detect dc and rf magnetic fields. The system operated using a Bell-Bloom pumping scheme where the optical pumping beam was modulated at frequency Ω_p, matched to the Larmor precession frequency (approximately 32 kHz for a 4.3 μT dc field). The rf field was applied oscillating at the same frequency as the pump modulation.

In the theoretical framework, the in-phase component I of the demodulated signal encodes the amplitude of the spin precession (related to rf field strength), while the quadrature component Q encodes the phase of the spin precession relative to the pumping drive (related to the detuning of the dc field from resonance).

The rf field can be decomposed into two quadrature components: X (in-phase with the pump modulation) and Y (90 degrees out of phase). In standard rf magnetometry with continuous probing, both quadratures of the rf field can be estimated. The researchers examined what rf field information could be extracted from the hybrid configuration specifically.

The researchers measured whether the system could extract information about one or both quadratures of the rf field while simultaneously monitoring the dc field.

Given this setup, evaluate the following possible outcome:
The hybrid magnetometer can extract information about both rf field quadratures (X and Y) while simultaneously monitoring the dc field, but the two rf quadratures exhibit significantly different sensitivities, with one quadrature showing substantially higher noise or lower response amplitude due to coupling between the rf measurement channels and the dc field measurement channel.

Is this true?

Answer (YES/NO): NO